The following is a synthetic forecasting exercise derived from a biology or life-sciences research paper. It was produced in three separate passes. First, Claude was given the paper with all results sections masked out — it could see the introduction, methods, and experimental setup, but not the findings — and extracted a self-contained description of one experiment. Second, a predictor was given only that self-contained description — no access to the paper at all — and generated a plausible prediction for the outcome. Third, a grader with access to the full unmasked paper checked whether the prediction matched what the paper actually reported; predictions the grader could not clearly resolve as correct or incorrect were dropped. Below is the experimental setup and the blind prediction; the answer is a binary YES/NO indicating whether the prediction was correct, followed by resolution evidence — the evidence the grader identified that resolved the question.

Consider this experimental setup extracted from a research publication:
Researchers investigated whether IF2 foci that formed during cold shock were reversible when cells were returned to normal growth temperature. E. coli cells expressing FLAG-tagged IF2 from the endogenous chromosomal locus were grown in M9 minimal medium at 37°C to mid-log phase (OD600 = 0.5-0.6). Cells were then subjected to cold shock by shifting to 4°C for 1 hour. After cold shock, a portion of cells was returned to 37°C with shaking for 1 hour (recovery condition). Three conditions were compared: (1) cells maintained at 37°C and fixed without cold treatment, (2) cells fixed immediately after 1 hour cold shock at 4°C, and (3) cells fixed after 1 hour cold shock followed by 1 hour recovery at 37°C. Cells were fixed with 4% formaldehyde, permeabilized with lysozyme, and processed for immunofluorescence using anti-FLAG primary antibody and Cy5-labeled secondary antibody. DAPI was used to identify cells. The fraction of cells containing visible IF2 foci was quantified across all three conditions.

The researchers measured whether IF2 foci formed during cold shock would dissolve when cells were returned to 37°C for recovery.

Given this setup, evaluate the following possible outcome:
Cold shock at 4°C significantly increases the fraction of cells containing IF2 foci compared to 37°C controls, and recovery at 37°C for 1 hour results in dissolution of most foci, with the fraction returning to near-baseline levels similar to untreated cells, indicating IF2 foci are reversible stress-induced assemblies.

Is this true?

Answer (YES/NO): YES